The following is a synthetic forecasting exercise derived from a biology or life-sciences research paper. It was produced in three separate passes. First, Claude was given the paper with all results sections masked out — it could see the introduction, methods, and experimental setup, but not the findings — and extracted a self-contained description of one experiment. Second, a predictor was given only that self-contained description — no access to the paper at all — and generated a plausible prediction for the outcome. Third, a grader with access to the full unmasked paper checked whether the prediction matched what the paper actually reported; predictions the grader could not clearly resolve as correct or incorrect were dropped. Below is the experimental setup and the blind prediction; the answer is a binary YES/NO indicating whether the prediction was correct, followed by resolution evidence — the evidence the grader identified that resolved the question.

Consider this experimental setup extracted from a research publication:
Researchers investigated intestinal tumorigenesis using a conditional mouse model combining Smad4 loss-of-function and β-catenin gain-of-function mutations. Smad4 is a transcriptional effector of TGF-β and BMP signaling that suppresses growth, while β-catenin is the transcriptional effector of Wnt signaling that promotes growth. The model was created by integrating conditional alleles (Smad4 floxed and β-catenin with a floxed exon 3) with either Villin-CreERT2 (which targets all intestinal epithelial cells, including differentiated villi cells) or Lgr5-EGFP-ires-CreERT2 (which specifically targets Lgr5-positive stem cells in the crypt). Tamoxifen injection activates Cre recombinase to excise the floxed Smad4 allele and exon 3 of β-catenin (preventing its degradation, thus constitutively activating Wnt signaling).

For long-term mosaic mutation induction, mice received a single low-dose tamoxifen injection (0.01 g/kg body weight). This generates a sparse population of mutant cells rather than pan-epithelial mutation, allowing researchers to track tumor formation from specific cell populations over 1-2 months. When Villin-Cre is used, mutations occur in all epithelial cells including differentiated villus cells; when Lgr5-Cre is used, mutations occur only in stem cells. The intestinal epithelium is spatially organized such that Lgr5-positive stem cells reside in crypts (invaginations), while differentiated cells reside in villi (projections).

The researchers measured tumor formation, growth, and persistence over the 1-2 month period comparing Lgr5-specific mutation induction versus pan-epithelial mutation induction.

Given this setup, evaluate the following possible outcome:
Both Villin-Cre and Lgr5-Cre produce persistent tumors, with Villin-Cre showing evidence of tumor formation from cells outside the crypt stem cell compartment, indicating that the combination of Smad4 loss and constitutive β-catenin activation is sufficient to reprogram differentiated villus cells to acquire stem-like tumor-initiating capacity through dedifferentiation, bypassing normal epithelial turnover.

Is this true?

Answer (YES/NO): YES